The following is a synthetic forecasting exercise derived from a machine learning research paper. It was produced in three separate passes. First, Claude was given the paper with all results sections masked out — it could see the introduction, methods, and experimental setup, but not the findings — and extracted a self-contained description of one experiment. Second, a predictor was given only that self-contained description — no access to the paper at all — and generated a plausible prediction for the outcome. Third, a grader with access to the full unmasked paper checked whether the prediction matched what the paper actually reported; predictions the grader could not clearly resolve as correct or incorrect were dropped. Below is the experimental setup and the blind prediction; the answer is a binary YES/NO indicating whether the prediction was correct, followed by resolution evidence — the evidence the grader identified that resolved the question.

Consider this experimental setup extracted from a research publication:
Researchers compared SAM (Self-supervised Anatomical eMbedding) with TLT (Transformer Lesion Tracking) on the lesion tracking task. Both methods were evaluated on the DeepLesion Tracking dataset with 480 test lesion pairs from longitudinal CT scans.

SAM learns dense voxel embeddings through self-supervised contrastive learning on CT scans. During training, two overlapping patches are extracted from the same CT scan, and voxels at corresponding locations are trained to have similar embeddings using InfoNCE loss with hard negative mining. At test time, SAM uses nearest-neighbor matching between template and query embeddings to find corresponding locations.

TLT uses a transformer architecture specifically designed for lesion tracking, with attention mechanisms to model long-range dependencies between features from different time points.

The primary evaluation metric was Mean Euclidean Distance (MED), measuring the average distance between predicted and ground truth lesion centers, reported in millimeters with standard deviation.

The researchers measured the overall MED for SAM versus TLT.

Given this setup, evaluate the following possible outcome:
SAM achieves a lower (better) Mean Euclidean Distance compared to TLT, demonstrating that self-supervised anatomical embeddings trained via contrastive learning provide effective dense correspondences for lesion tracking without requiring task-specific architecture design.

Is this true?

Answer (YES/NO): NO